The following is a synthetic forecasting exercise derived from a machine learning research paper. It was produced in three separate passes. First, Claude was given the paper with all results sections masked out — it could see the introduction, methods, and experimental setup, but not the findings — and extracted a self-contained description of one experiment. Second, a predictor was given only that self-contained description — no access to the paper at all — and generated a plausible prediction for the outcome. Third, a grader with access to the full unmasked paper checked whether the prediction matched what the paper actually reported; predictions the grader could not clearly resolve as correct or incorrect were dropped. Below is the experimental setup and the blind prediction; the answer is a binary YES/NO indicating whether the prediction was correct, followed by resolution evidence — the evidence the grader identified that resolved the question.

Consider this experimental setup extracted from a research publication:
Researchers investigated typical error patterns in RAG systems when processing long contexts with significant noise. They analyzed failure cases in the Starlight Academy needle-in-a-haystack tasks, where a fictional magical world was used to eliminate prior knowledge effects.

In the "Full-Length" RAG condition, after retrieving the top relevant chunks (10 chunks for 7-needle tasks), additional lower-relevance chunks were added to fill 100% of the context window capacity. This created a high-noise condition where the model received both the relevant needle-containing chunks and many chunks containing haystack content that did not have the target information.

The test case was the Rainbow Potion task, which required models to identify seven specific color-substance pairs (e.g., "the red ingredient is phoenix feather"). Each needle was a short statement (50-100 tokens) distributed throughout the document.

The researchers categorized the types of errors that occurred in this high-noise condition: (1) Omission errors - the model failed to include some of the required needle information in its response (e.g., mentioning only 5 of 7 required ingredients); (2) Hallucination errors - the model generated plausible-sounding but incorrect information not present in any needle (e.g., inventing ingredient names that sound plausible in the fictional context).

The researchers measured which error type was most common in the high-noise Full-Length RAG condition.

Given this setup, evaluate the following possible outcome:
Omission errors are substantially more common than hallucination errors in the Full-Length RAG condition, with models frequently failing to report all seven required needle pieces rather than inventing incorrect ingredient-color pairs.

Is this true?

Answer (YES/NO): YES